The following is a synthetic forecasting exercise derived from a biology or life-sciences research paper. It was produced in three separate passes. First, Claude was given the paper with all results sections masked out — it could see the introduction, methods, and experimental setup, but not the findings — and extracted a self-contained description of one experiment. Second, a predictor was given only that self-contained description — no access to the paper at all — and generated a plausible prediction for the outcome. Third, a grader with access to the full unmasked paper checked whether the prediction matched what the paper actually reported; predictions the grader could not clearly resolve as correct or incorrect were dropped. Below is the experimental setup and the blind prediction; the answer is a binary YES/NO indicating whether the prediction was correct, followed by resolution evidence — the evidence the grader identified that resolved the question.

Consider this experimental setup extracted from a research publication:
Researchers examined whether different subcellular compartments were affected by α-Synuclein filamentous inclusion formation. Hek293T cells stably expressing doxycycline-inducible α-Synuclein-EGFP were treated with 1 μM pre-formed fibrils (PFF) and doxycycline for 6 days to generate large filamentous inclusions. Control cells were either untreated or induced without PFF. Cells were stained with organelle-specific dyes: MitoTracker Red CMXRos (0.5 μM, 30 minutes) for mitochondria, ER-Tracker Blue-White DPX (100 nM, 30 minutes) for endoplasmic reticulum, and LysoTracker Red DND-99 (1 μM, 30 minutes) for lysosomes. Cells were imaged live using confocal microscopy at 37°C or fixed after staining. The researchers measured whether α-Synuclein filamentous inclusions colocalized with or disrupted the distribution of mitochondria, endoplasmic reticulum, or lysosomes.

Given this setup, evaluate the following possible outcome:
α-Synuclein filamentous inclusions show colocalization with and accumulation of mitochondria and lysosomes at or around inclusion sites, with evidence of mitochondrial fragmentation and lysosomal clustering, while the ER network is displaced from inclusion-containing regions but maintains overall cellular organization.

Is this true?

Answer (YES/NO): NO